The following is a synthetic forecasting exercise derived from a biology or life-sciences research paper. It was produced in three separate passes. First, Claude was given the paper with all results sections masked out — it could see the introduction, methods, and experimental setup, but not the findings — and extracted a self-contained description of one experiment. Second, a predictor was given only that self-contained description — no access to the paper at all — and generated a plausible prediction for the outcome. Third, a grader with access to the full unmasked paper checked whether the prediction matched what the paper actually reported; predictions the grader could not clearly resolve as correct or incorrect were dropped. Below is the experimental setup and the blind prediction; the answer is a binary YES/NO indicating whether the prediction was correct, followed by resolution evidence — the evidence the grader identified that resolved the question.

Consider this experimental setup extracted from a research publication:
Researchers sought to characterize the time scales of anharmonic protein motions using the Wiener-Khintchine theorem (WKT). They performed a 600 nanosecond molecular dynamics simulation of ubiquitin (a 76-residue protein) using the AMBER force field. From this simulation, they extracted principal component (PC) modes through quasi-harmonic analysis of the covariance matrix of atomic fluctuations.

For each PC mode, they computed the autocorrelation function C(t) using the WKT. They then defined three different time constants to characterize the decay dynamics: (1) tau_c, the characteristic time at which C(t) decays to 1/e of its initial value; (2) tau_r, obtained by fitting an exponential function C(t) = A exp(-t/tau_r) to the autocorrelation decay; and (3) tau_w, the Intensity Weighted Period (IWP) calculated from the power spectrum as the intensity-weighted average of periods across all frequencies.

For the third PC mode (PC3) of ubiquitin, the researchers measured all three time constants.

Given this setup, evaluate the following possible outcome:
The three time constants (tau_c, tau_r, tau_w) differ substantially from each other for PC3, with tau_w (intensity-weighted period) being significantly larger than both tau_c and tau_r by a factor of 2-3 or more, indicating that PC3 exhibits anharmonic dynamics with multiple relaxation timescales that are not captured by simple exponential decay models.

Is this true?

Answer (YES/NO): YES